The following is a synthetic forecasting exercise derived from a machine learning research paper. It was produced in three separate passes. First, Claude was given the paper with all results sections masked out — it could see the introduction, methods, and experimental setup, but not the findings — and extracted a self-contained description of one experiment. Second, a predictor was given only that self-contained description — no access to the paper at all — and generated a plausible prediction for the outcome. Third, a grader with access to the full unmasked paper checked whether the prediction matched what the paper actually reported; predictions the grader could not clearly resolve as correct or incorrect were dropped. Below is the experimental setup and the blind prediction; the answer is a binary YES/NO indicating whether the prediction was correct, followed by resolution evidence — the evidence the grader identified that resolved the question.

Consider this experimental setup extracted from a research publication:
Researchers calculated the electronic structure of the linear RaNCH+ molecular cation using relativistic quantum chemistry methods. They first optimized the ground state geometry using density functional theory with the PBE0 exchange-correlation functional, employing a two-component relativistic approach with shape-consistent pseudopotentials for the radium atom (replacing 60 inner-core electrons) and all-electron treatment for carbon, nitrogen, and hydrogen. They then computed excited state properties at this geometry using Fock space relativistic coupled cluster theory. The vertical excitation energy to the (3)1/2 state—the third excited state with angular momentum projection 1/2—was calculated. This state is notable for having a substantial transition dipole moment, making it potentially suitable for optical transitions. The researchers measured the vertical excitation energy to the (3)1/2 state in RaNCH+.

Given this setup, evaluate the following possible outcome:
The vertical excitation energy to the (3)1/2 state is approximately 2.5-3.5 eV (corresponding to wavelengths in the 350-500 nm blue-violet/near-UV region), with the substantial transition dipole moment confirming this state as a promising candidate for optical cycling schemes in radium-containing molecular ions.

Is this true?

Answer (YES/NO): NO